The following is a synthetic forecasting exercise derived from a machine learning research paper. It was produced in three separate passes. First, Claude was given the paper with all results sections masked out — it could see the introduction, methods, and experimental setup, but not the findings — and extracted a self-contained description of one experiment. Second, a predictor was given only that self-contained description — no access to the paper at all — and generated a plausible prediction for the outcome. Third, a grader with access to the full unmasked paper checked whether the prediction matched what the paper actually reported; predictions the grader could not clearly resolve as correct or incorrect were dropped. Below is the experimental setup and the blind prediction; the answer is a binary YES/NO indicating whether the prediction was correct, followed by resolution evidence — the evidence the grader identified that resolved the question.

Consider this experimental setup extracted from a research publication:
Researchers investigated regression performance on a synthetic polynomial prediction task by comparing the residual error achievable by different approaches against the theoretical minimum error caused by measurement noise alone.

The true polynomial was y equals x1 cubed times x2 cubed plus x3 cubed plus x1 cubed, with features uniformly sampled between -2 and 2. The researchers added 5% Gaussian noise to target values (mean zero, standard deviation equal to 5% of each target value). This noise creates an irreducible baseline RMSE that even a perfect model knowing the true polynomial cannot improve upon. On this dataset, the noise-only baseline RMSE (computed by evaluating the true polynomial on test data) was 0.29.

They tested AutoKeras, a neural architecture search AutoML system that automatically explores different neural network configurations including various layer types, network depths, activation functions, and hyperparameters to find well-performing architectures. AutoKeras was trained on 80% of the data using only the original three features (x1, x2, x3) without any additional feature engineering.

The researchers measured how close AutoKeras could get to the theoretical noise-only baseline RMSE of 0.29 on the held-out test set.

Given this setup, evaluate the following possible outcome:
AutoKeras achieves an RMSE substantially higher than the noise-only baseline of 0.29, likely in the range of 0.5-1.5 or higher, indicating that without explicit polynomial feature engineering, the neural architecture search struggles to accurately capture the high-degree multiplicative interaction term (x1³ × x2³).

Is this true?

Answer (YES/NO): YES